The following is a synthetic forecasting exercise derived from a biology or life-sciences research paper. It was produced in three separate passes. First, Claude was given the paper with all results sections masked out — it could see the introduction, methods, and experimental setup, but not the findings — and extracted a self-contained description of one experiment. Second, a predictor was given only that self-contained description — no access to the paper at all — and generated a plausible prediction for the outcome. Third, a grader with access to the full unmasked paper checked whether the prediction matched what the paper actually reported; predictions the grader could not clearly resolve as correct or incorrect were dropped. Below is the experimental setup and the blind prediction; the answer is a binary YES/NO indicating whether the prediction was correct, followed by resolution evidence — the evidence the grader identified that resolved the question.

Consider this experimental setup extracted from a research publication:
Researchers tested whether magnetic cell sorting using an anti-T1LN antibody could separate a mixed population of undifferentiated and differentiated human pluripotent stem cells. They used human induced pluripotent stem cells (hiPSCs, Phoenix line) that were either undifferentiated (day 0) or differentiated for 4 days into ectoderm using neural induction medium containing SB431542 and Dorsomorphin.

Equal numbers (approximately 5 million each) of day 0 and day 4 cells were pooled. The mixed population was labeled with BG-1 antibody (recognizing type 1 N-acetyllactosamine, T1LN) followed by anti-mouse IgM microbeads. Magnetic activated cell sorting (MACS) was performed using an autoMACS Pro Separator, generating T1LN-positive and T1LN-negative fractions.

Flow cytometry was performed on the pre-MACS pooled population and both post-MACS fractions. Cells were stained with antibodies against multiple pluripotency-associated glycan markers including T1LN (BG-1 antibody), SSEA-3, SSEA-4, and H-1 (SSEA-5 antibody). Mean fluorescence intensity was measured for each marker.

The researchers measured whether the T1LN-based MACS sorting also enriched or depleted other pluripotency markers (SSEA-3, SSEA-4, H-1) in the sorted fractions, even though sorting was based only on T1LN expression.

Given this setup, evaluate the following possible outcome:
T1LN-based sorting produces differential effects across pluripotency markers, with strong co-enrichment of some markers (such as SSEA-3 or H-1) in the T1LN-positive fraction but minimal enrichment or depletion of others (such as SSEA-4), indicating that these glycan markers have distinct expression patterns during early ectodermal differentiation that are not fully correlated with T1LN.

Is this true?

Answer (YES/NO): NO